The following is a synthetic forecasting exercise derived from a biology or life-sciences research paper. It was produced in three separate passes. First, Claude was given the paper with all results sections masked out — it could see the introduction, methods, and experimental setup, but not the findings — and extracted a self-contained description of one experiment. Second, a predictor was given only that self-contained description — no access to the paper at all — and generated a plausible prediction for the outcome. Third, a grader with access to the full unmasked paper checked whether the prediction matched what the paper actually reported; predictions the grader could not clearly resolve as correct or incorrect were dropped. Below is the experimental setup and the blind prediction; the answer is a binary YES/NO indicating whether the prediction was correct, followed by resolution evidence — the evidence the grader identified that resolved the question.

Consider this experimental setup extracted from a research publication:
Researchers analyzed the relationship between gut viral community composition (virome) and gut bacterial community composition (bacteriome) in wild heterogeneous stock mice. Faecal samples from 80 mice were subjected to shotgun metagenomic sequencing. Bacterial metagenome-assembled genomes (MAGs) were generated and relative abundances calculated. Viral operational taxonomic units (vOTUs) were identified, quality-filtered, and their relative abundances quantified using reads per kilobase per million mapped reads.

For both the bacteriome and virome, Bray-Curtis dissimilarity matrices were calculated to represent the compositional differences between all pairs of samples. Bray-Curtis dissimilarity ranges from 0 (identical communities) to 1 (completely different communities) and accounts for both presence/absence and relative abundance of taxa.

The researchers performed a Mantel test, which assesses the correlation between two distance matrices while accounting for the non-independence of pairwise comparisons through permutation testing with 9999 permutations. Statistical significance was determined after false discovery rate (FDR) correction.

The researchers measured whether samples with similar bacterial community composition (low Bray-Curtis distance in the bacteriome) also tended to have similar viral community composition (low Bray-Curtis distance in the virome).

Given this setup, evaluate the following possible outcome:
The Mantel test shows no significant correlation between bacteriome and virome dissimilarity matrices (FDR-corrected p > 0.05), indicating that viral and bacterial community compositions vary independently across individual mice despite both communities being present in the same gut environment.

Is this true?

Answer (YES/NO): NO